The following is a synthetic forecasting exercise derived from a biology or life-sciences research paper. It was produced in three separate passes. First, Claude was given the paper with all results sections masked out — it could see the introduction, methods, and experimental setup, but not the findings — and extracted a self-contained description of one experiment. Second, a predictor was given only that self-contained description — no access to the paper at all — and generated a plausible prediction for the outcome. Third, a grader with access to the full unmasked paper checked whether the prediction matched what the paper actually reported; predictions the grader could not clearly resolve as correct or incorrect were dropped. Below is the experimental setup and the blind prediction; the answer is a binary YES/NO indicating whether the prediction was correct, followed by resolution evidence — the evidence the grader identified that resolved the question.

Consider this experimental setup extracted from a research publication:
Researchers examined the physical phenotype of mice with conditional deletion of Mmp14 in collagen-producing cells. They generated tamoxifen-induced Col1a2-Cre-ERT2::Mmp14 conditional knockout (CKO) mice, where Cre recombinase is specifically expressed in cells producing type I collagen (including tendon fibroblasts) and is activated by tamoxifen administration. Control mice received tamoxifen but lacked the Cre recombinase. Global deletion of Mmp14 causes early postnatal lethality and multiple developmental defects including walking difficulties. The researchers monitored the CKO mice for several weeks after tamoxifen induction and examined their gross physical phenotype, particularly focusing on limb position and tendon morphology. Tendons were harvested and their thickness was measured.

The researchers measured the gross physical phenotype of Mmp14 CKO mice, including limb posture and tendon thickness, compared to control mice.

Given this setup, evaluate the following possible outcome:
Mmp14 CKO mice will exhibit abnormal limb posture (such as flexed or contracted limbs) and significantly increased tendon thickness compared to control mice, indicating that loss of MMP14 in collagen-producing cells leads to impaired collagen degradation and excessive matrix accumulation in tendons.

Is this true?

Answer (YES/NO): YES